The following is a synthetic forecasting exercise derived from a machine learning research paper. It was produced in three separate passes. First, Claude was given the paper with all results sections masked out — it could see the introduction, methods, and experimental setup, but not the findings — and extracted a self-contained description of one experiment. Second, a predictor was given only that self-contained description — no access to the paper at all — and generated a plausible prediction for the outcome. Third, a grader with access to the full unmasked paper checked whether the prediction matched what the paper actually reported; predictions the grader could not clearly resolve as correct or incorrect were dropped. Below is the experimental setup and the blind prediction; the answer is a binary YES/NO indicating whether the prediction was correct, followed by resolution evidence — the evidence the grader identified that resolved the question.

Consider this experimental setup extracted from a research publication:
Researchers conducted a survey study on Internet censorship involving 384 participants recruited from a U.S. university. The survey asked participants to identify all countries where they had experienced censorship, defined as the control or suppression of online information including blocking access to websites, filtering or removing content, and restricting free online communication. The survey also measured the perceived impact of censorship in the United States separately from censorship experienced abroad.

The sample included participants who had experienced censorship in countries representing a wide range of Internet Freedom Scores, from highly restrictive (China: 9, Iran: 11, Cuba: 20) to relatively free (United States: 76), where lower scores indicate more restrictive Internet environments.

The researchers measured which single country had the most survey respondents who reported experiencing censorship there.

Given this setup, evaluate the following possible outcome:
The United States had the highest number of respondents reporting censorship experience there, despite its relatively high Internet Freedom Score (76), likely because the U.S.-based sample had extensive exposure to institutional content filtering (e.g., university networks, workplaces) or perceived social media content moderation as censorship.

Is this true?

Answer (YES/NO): YES